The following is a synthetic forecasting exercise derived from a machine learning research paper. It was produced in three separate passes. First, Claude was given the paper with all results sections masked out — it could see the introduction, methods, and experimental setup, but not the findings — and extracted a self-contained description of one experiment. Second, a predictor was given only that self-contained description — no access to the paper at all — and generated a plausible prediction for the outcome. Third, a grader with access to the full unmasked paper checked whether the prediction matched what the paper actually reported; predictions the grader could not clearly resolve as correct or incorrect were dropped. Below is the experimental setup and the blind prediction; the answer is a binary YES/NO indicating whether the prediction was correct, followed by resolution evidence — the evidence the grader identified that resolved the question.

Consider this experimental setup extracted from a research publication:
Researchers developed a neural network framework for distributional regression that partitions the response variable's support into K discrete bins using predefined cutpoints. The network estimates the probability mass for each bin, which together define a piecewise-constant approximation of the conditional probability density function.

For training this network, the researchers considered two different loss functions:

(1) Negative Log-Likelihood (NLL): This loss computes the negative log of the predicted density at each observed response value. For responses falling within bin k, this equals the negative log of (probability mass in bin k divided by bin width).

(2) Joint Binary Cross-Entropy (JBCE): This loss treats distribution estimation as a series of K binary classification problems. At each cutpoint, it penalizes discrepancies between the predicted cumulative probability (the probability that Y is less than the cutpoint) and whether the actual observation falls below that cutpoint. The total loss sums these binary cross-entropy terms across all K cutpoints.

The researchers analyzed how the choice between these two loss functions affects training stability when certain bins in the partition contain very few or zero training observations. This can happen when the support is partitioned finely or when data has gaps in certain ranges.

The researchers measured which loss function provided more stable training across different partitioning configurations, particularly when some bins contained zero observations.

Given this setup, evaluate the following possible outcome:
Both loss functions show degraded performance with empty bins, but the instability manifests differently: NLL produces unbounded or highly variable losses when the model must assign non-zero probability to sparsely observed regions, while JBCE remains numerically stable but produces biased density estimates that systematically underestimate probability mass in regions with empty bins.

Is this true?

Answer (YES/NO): NO